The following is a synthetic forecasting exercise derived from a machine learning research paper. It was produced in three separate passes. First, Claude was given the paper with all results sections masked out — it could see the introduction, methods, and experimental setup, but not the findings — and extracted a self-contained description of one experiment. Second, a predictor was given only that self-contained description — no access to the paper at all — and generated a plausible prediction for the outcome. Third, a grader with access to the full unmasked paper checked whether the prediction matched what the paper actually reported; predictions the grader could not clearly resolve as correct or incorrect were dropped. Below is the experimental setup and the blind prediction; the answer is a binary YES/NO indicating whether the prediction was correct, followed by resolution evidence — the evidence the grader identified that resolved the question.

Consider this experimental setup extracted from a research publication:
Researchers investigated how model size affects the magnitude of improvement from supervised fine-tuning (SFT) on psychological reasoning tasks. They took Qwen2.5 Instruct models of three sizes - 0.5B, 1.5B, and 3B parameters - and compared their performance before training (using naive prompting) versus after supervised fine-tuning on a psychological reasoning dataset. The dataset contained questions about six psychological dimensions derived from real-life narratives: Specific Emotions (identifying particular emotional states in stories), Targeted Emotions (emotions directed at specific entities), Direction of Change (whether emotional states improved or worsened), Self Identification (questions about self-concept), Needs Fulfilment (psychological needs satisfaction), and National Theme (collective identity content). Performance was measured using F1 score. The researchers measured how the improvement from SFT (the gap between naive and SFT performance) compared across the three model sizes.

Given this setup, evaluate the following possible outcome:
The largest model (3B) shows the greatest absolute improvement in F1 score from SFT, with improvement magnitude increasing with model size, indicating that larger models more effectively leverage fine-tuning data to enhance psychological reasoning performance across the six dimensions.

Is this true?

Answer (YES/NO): NO